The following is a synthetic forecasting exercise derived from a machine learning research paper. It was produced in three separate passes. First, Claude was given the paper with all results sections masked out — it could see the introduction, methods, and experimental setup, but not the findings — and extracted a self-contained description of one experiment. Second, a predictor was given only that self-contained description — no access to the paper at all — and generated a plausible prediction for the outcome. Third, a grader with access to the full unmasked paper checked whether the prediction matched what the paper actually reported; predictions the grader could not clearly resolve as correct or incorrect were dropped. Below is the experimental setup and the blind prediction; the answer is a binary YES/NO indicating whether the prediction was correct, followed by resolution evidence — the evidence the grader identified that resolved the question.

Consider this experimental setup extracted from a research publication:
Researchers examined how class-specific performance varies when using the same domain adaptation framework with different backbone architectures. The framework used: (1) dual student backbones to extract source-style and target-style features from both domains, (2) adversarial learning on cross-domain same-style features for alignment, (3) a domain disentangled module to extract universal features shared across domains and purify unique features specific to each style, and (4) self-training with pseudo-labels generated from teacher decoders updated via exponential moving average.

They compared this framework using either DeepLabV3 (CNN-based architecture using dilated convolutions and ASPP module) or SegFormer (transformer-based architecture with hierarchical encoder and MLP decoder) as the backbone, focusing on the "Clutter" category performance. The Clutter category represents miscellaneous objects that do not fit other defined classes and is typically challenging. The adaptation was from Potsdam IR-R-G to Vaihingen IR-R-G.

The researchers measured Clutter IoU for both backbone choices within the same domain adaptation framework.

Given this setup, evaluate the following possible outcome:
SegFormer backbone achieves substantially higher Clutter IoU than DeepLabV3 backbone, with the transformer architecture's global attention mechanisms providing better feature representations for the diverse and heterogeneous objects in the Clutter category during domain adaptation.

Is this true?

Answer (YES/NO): YES